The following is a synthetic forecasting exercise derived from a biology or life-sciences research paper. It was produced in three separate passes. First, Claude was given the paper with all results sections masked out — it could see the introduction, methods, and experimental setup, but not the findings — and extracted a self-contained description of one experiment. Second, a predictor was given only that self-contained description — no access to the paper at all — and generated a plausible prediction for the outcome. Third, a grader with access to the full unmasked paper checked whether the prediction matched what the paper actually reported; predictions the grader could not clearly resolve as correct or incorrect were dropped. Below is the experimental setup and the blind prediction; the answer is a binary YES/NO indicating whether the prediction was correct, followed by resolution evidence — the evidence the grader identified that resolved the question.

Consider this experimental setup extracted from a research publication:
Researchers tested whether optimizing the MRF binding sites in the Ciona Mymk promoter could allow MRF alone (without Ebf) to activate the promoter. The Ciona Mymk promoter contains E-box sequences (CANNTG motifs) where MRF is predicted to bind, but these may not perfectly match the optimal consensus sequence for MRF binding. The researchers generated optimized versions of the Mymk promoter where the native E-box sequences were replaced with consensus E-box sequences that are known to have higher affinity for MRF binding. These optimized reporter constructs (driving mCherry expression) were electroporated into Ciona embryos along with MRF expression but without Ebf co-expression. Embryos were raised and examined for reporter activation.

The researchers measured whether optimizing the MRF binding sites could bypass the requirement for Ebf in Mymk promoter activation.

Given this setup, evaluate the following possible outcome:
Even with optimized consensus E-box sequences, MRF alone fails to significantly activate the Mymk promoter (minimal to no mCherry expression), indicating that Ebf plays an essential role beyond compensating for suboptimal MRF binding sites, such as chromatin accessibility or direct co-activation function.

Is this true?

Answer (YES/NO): NO